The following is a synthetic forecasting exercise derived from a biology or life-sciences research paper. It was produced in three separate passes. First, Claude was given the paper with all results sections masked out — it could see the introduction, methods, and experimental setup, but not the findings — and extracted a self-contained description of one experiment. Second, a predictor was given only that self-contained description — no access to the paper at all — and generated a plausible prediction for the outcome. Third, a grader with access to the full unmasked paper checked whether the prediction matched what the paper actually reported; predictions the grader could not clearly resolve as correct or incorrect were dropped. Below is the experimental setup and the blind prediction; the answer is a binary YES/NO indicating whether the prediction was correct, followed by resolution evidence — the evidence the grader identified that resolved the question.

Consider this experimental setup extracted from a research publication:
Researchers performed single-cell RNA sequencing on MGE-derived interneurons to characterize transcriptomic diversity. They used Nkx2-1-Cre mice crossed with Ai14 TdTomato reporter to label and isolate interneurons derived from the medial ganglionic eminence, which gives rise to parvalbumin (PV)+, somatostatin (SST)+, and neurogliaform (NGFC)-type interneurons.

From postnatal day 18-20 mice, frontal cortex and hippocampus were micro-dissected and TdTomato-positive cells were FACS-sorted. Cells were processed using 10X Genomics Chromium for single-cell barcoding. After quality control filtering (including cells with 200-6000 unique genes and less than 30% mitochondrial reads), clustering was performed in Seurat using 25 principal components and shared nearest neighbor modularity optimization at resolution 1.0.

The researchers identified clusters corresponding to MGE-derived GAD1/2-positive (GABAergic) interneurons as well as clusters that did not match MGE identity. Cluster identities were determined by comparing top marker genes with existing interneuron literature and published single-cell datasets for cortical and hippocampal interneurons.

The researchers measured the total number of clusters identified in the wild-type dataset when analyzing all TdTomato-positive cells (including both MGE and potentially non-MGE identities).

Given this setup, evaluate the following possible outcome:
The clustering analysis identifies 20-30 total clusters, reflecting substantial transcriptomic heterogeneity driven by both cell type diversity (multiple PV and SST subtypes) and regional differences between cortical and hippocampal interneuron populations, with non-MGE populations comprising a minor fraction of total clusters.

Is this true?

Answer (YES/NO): NO